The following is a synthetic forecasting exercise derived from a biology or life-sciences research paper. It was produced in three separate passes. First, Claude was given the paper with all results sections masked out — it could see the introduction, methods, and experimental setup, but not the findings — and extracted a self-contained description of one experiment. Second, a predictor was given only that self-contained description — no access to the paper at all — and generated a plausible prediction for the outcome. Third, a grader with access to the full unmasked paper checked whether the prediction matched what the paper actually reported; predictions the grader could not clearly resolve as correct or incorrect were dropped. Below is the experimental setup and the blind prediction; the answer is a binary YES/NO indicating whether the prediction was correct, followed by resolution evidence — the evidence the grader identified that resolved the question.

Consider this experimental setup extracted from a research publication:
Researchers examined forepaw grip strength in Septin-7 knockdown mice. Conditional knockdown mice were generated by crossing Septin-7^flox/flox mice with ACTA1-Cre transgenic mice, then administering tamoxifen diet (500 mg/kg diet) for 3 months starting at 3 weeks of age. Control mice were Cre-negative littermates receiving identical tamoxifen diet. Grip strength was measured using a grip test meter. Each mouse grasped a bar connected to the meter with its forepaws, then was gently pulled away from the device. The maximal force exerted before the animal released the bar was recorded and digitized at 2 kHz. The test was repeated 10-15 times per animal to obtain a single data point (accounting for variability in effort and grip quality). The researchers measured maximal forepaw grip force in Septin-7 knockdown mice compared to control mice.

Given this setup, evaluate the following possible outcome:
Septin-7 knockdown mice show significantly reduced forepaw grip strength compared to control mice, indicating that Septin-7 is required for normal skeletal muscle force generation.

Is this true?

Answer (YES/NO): YES